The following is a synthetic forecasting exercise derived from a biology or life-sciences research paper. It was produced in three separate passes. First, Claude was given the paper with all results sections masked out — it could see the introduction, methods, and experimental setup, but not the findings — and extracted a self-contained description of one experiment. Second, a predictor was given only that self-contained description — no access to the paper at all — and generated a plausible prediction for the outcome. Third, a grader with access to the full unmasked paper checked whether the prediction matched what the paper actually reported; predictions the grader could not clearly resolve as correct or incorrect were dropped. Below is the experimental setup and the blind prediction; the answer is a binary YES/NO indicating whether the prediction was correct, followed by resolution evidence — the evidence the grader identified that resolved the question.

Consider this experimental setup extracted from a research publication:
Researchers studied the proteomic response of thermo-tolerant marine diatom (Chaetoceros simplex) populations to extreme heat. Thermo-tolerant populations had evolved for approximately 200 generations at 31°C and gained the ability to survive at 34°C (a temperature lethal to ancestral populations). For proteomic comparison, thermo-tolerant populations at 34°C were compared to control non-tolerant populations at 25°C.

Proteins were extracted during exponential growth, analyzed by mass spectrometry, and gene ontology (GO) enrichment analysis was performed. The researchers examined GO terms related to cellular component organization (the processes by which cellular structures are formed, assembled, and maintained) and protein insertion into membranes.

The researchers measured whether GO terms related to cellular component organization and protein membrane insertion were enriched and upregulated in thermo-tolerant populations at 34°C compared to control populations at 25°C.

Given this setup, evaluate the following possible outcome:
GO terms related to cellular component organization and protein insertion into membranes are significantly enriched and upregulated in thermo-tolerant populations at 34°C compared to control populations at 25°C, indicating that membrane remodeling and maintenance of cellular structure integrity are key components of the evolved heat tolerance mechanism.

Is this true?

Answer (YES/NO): YES